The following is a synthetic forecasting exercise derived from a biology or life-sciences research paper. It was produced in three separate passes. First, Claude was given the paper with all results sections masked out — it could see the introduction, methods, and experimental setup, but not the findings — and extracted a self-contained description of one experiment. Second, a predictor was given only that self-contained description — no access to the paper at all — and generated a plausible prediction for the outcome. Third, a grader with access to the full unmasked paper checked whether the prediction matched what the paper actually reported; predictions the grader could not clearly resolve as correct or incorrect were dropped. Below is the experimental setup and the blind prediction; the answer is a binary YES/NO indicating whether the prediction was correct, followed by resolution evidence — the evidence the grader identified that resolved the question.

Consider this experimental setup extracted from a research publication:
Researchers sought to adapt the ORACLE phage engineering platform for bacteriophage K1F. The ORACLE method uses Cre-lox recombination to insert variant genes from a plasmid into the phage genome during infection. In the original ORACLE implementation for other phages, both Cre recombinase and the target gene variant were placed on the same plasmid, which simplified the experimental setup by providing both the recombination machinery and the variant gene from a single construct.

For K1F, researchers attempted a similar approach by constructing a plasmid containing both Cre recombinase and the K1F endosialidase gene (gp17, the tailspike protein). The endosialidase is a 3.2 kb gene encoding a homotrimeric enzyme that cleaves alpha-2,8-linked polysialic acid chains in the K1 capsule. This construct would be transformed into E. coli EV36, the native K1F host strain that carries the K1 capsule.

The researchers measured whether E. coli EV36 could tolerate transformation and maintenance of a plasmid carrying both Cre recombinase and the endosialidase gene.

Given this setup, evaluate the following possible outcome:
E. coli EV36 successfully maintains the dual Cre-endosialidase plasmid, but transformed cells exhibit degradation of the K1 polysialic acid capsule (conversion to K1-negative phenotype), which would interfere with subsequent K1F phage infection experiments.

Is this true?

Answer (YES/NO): NO